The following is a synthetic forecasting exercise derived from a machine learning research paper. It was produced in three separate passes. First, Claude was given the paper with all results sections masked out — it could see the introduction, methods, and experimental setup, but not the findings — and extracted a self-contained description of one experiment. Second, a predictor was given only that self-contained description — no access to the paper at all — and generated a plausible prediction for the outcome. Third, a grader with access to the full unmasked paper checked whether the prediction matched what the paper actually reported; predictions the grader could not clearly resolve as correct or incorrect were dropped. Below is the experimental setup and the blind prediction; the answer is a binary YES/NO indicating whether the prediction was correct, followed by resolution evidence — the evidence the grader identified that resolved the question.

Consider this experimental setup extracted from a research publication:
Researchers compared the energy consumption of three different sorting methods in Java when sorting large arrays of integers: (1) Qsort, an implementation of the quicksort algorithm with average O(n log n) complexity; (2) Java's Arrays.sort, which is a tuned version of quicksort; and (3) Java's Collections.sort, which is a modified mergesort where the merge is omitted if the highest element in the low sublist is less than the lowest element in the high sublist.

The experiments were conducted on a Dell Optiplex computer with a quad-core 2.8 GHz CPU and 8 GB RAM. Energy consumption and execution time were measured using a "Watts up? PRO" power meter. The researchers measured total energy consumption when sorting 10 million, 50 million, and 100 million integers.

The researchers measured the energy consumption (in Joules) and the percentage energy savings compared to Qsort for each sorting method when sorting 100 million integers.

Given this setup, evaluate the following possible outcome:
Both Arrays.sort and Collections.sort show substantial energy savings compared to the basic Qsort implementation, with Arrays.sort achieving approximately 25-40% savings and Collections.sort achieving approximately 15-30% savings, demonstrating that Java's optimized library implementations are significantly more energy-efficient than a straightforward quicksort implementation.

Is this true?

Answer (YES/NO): NO